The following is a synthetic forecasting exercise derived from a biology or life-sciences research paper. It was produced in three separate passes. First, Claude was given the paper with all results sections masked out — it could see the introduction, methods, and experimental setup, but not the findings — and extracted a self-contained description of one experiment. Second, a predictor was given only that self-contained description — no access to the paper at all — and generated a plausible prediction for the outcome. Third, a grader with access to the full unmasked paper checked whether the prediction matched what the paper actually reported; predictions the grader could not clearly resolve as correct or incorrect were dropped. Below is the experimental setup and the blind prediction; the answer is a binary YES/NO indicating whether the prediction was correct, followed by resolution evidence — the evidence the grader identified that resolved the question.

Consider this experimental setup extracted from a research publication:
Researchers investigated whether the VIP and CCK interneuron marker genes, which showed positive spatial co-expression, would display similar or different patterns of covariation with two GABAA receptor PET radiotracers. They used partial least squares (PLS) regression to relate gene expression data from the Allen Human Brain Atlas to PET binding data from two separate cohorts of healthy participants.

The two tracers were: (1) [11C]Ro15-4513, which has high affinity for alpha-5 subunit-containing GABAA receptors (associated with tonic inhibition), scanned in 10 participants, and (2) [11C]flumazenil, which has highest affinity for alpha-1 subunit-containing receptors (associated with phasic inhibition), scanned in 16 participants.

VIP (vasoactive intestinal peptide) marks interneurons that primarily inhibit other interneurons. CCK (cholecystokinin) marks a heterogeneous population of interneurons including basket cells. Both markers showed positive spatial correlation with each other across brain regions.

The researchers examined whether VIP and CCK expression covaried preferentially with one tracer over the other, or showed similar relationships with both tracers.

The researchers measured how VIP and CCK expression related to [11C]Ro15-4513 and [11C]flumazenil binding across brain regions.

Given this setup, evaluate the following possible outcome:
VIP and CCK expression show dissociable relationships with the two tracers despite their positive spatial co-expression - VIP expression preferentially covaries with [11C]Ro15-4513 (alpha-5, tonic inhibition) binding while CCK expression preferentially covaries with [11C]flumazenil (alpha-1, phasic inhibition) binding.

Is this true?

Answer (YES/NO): NO